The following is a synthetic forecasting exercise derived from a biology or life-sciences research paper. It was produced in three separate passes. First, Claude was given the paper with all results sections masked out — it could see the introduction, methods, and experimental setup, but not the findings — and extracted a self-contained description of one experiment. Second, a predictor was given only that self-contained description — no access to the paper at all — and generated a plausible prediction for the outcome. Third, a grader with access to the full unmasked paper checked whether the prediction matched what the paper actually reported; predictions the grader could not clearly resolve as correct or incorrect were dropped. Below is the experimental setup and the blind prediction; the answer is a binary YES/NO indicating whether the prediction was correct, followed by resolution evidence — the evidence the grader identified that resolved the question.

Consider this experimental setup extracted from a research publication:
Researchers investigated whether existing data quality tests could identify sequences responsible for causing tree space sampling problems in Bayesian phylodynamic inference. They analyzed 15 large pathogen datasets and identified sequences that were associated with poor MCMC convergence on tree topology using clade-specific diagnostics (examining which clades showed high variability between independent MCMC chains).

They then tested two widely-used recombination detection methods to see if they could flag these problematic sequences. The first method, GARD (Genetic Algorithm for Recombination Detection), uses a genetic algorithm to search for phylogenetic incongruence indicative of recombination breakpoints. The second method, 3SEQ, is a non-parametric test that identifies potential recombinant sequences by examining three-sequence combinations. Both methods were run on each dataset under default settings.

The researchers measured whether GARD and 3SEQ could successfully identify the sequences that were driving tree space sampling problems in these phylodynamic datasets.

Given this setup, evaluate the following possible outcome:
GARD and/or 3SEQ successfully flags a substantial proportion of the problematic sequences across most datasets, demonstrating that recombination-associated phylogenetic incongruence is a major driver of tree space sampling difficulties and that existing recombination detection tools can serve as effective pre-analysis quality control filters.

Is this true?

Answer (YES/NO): NO